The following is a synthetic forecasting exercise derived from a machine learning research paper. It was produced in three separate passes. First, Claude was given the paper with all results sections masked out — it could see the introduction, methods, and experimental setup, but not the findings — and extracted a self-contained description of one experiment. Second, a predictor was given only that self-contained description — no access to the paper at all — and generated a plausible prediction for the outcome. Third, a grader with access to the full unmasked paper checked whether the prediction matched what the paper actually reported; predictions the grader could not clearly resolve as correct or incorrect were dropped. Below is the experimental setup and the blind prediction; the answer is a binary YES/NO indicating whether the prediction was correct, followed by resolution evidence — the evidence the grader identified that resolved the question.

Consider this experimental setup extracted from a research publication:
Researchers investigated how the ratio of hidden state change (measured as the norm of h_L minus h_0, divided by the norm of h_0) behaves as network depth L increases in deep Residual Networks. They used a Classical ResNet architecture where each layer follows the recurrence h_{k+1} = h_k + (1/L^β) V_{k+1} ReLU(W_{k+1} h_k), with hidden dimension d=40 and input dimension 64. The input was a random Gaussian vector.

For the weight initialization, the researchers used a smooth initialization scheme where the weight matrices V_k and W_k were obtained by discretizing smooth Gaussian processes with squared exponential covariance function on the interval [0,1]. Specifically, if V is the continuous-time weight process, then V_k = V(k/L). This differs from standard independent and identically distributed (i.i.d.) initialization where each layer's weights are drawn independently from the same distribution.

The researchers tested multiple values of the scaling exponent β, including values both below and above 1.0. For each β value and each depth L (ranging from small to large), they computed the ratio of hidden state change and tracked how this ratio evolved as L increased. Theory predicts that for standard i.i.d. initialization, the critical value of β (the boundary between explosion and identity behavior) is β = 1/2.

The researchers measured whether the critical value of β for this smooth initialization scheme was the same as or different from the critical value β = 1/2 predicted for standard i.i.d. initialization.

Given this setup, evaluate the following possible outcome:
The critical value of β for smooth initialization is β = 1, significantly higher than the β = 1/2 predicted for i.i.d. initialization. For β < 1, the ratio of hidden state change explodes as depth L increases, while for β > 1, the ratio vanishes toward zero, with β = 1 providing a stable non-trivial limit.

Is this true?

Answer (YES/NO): YES